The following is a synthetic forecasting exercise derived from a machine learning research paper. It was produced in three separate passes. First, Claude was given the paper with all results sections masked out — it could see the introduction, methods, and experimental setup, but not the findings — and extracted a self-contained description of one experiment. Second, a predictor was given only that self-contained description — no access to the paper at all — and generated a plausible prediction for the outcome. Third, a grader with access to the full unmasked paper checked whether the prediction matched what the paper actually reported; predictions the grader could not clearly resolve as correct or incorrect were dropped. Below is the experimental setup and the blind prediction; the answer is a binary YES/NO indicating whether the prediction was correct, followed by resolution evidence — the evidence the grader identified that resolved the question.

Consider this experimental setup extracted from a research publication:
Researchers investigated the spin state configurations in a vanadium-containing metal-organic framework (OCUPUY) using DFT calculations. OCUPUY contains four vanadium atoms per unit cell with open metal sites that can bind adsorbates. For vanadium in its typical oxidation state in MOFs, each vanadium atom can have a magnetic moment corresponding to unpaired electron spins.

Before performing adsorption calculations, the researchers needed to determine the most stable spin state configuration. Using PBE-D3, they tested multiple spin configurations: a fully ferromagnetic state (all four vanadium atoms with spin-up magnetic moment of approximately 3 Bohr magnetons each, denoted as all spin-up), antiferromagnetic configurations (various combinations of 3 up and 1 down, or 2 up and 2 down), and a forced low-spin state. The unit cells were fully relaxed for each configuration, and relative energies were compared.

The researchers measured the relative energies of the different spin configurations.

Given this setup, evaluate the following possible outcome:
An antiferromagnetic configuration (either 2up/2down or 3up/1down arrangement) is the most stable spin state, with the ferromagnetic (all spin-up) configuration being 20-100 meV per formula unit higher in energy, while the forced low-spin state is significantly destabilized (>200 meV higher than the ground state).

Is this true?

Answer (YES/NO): NO